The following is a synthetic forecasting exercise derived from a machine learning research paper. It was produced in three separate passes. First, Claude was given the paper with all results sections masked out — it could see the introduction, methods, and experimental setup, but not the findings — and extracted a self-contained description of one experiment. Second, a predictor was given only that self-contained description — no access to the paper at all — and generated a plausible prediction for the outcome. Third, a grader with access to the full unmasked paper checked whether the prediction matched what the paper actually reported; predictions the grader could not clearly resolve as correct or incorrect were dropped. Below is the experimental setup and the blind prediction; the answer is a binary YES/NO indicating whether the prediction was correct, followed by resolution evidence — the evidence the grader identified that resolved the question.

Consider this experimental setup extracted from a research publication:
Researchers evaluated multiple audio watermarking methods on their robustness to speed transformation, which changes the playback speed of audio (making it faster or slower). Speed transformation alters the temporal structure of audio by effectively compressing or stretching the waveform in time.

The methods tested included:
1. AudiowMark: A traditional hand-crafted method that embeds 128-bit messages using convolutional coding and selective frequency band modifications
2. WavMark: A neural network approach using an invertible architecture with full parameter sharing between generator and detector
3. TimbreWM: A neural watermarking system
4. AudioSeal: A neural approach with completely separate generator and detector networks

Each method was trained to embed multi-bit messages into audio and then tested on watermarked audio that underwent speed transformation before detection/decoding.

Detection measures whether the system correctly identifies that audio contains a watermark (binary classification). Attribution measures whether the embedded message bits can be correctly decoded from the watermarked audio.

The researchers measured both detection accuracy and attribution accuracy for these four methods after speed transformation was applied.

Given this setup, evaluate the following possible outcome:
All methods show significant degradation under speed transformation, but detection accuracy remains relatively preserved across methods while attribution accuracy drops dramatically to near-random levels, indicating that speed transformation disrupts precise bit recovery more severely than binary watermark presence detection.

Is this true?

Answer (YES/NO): NO